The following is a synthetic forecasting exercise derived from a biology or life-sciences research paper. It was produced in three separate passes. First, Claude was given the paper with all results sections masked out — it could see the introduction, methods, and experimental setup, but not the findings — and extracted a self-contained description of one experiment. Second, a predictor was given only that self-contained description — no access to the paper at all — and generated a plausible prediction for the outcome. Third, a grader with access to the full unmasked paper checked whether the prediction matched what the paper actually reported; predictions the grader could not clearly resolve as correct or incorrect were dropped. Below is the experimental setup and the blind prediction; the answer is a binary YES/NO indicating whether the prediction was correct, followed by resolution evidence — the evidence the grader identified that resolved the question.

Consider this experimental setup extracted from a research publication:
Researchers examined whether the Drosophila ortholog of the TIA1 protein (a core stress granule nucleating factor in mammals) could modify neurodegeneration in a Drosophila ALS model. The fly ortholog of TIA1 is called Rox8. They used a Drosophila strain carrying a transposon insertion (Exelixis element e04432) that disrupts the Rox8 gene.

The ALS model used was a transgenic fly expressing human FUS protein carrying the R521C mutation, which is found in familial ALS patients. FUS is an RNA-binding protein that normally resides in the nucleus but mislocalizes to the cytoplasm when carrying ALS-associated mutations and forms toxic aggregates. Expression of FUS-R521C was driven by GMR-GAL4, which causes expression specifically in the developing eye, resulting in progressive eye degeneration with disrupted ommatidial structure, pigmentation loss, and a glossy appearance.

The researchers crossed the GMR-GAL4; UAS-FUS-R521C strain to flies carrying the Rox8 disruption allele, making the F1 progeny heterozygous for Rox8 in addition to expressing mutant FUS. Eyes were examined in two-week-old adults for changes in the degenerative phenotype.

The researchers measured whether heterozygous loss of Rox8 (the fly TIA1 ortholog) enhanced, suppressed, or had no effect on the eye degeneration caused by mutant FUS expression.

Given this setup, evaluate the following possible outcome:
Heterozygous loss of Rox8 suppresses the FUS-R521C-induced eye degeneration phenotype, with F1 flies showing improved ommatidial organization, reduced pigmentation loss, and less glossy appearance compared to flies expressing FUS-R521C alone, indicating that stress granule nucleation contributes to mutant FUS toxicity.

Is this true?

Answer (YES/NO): YES